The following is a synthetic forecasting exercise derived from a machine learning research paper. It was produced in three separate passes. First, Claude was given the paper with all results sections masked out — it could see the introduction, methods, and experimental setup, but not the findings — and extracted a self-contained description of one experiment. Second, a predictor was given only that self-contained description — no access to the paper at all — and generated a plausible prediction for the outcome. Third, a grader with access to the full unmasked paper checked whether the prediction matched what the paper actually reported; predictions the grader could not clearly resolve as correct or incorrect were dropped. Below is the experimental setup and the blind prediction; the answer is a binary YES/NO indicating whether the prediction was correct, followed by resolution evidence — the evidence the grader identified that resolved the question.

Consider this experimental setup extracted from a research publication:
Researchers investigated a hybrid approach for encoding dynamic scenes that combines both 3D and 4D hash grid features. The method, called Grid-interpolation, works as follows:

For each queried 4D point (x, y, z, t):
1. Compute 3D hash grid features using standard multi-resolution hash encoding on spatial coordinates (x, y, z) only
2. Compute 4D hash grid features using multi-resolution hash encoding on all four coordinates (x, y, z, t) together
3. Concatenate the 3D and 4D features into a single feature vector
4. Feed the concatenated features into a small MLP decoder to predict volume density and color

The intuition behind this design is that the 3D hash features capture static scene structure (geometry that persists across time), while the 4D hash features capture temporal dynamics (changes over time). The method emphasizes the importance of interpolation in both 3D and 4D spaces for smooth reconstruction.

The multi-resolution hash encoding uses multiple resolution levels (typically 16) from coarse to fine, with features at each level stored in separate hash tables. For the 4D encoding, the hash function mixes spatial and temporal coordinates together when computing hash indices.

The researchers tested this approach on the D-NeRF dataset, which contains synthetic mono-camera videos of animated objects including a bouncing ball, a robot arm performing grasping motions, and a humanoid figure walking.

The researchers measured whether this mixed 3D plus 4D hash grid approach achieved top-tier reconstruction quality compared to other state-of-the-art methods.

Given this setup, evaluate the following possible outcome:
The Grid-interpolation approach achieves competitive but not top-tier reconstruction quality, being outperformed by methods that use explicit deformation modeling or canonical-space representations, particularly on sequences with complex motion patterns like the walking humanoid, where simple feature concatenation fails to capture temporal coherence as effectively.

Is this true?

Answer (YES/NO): NO